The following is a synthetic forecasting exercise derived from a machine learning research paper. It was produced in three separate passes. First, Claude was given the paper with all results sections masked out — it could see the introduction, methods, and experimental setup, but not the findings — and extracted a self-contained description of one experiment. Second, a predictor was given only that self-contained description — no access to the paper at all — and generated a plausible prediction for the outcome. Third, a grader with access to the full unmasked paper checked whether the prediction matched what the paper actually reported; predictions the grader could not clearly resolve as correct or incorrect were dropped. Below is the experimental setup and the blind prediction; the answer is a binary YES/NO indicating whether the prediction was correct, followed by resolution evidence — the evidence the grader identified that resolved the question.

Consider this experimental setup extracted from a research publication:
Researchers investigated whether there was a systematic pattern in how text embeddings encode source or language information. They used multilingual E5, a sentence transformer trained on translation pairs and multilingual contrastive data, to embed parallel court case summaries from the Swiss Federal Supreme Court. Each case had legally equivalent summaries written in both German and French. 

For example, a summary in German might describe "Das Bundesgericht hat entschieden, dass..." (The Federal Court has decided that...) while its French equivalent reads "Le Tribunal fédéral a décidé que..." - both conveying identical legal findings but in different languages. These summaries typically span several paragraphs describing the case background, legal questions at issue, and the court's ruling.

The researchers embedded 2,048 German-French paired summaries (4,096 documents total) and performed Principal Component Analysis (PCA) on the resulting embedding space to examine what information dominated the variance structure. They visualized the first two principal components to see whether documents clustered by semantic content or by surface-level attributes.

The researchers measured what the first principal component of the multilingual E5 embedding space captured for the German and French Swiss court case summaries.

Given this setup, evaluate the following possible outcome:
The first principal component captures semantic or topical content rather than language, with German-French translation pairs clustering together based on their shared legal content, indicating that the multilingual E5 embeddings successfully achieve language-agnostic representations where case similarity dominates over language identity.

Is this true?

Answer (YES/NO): NO